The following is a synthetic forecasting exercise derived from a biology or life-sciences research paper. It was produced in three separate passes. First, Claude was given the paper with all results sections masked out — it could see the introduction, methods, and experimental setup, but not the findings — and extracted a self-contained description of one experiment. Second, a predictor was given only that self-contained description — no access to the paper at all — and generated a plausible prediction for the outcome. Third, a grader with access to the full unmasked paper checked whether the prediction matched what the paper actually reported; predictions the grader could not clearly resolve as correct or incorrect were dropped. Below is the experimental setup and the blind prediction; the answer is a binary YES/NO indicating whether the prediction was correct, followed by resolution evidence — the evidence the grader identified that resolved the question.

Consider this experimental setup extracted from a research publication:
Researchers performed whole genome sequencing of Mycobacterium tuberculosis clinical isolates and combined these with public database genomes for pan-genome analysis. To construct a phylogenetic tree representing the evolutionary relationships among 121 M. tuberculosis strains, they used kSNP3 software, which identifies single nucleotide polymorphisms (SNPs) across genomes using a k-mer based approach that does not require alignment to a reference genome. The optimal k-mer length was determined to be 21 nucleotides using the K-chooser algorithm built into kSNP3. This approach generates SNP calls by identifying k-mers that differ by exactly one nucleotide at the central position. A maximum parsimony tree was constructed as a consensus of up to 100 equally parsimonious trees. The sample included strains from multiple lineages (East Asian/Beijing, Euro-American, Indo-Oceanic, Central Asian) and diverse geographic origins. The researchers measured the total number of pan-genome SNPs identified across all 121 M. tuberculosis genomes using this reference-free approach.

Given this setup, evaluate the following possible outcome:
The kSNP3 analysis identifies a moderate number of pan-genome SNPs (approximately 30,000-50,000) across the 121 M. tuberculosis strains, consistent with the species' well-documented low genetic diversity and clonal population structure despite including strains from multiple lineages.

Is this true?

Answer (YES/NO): NO